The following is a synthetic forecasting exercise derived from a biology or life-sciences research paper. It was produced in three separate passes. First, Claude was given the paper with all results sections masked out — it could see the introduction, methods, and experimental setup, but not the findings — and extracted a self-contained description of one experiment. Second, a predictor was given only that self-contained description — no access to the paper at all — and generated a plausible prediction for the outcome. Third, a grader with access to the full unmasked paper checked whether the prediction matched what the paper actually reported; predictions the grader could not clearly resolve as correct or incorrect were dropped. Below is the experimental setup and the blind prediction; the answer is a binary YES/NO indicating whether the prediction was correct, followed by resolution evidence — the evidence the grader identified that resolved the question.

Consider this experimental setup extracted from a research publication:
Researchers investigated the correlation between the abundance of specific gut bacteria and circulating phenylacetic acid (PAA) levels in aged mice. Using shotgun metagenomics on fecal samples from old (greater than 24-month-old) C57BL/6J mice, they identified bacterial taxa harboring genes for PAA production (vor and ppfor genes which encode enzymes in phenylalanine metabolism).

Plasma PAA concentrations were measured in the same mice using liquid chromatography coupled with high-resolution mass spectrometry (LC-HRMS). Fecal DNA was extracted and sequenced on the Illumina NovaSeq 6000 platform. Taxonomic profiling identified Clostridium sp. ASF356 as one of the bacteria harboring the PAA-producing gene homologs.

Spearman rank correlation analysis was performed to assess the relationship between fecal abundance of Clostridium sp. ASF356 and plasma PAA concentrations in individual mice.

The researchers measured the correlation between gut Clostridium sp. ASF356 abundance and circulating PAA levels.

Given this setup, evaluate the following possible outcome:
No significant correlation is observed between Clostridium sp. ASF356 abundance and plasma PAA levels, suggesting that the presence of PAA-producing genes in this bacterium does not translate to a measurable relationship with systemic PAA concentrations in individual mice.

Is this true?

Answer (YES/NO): NO